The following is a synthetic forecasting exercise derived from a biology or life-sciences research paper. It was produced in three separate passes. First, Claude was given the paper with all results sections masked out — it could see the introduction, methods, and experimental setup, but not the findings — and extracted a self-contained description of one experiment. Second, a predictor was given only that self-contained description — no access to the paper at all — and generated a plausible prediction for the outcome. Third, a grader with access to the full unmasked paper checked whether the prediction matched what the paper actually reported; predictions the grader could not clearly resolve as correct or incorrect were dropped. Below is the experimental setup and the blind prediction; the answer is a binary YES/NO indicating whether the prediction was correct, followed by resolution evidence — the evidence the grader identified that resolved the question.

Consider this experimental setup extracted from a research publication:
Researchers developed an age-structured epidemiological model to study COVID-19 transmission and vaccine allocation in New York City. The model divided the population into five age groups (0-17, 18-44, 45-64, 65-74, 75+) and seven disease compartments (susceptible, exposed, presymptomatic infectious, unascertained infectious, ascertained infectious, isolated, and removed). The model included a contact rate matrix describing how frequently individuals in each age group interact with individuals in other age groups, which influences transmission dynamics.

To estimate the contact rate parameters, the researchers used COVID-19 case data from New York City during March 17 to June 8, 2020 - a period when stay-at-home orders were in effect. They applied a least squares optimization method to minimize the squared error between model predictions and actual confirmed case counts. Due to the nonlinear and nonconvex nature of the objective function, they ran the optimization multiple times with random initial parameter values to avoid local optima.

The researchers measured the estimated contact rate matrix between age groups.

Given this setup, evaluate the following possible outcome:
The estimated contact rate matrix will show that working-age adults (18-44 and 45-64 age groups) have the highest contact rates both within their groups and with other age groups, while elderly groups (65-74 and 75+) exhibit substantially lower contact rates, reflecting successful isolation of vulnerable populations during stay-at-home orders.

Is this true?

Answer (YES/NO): NO